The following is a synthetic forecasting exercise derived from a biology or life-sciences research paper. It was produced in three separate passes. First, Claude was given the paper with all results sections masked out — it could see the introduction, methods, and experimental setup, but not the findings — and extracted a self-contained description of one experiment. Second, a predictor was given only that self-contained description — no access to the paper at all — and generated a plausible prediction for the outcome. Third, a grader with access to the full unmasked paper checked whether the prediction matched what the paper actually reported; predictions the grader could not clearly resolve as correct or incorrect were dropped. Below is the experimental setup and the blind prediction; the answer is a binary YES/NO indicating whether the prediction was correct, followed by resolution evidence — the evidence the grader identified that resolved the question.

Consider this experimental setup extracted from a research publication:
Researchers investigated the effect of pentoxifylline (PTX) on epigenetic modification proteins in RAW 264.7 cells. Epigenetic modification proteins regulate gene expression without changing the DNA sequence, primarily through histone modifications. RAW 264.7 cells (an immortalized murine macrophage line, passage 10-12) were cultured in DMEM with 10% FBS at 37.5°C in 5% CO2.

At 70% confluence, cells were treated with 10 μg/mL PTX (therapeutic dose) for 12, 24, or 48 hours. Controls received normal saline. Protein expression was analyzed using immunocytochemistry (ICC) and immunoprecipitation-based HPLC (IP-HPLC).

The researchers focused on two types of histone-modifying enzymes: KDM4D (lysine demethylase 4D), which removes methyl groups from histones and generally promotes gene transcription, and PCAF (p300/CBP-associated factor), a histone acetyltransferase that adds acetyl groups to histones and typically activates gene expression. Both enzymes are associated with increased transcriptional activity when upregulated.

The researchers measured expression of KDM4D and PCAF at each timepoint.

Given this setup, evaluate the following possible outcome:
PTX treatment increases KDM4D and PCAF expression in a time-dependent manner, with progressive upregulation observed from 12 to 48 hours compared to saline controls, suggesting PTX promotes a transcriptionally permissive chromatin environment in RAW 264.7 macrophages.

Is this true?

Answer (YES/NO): NO